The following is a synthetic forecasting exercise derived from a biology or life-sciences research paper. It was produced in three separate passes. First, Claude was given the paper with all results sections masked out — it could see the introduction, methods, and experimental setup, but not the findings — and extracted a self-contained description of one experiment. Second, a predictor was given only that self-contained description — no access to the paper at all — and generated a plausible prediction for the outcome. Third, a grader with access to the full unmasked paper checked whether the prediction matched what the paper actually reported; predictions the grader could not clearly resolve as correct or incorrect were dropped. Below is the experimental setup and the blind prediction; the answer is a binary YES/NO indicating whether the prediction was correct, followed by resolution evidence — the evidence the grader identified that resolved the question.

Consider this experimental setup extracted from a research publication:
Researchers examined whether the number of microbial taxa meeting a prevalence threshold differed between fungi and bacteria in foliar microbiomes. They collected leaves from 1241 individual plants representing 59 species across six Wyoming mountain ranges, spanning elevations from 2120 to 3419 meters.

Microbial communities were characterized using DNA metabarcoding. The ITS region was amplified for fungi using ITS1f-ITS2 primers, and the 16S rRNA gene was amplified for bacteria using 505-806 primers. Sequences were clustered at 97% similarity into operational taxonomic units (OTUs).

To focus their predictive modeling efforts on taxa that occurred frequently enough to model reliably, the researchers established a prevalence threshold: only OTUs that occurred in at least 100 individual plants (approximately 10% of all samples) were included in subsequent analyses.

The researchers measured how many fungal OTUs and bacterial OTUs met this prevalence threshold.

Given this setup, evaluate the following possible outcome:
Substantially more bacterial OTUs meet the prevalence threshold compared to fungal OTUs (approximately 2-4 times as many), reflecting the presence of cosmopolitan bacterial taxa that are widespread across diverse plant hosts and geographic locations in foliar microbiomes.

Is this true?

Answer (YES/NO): NO